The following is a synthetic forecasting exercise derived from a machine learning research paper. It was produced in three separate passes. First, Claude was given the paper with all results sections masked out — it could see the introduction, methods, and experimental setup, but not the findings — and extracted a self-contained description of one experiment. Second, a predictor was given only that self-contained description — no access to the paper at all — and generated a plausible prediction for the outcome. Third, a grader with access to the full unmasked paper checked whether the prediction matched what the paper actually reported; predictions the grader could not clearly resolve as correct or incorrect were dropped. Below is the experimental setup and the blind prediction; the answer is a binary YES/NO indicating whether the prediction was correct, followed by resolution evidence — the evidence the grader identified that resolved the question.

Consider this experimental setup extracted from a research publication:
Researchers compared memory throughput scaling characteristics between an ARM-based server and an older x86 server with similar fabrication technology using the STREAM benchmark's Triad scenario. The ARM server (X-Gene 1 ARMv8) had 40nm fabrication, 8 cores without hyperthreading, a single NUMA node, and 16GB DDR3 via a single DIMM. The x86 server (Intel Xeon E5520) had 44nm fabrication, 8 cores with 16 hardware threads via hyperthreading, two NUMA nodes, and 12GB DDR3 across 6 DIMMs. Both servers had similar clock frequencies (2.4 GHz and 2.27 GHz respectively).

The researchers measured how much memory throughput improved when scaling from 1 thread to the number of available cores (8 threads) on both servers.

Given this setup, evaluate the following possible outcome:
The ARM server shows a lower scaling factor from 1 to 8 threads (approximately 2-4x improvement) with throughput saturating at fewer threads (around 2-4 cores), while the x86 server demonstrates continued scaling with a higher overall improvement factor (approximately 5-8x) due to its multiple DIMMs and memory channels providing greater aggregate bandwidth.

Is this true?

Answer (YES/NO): NO